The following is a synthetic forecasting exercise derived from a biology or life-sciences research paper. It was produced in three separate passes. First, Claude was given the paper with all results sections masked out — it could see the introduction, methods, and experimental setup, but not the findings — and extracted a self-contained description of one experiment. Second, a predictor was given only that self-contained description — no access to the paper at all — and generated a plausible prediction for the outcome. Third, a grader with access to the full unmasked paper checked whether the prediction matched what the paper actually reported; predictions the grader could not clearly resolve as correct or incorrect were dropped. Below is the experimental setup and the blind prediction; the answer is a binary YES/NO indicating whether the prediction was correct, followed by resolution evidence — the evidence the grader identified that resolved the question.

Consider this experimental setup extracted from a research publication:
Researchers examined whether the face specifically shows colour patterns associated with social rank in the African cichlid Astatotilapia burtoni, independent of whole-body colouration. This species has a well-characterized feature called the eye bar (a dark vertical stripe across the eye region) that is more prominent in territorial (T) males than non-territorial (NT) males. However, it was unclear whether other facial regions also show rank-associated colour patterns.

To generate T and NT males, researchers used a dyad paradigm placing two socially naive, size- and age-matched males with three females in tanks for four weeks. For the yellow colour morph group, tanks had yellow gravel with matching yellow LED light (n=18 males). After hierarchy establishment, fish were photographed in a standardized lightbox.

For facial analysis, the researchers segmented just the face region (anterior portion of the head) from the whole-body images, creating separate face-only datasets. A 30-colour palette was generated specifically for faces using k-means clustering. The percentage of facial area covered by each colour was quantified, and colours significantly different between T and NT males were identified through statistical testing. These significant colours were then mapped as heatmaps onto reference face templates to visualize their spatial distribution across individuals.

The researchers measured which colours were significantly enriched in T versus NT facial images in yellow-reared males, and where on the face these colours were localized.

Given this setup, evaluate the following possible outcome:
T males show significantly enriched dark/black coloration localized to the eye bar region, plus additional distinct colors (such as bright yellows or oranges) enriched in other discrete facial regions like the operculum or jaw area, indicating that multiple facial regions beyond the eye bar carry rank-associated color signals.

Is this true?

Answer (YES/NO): NO